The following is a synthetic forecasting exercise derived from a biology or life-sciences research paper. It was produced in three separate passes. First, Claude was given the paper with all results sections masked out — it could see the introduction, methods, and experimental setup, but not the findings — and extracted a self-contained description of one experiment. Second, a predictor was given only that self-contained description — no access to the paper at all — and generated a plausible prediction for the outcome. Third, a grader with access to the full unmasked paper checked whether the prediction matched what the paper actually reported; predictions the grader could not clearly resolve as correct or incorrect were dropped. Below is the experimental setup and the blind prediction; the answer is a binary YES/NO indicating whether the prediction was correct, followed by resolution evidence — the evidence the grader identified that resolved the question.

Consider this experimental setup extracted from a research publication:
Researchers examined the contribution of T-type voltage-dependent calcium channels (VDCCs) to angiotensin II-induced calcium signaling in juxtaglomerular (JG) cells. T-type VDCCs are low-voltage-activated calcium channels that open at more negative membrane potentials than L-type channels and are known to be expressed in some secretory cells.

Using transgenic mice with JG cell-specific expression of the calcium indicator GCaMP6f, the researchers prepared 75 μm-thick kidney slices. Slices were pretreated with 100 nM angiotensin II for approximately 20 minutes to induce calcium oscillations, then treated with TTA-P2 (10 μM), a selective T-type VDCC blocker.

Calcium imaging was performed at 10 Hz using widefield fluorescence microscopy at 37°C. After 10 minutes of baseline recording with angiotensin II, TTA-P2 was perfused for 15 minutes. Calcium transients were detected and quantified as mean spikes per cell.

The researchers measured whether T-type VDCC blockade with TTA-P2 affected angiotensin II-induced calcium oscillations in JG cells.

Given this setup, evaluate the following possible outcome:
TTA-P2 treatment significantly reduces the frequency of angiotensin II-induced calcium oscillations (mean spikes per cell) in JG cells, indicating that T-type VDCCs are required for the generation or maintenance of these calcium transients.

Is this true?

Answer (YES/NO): NO